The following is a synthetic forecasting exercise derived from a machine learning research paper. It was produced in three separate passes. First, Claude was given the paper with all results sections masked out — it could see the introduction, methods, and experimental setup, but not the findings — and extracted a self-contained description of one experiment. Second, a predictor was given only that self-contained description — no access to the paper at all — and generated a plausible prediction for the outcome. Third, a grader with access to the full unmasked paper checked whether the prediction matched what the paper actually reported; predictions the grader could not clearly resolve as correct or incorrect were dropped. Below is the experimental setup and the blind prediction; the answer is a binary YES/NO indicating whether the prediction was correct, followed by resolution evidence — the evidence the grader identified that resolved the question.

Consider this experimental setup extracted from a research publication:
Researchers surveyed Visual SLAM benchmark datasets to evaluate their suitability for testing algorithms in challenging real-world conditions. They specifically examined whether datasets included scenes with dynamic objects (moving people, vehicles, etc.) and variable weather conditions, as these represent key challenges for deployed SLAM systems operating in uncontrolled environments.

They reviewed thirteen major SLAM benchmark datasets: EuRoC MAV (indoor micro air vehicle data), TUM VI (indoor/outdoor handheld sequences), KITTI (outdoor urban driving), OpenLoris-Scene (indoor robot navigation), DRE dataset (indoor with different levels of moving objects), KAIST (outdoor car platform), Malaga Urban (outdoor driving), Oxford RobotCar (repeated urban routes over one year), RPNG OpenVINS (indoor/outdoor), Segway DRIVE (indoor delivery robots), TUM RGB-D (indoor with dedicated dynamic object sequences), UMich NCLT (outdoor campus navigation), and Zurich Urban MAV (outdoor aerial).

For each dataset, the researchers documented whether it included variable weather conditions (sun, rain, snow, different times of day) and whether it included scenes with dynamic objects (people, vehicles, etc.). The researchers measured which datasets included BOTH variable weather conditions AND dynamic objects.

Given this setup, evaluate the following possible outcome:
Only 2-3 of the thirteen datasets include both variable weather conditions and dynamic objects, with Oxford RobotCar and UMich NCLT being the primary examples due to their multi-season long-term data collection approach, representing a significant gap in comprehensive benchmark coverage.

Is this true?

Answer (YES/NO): YES